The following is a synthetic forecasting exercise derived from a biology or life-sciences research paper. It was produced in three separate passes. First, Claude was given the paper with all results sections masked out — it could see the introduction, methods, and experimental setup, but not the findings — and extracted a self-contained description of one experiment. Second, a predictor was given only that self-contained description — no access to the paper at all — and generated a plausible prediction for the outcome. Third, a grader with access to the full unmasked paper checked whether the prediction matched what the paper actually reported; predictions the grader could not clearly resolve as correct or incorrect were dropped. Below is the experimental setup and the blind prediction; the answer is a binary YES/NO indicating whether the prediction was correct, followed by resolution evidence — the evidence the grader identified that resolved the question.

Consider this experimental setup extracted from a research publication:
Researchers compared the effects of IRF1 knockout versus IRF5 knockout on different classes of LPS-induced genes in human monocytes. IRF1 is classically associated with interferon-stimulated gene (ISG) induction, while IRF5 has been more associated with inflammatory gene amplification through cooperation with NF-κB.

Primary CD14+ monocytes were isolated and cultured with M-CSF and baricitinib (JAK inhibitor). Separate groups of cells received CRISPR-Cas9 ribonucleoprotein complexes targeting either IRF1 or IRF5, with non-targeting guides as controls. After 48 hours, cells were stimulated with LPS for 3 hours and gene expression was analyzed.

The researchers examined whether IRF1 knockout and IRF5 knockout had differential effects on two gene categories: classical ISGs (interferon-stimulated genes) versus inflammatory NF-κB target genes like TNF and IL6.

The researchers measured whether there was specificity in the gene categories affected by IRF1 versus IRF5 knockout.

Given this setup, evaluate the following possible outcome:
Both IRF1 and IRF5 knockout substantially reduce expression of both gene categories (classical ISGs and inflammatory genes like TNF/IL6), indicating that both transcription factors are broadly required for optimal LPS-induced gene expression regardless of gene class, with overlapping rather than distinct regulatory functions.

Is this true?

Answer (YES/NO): NO